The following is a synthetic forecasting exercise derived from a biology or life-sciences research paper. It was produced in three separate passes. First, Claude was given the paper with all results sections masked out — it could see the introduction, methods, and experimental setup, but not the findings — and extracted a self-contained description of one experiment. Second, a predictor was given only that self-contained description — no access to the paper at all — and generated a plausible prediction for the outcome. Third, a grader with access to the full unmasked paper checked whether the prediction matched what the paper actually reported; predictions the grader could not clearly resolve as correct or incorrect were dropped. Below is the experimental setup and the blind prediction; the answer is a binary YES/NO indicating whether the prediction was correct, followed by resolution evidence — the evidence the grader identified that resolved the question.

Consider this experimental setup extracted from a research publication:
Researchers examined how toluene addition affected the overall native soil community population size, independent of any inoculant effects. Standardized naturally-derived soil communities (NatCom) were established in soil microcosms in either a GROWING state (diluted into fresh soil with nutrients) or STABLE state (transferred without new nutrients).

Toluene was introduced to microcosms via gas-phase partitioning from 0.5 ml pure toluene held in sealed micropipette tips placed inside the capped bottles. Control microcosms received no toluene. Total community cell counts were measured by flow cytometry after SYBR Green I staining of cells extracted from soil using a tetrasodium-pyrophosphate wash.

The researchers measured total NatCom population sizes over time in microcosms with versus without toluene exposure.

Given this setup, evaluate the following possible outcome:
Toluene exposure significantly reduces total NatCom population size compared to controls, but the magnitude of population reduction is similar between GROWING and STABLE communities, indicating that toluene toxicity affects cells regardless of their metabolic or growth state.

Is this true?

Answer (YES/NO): NO